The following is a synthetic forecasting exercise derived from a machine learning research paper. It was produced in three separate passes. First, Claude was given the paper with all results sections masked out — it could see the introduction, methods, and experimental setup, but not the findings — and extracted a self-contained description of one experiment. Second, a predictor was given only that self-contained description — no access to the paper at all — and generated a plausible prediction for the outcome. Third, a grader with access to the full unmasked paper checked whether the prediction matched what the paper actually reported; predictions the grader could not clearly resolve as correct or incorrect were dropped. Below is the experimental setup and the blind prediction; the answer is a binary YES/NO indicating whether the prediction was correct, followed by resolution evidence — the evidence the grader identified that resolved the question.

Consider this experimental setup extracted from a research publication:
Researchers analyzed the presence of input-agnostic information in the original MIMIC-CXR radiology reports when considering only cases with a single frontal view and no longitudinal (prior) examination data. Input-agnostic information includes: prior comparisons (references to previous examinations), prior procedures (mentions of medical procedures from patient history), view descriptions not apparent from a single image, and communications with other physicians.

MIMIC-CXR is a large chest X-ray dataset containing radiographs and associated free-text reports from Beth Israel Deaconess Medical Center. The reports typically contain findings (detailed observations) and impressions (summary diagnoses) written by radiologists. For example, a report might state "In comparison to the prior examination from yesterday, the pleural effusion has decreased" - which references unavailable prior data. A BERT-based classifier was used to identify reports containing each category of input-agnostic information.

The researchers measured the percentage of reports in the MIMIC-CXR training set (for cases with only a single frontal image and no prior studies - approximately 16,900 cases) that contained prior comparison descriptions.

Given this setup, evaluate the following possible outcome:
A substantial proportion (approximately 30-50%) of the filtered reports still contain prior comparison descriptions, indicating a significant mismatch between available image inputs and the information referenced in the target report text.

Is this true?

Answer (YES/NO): YES